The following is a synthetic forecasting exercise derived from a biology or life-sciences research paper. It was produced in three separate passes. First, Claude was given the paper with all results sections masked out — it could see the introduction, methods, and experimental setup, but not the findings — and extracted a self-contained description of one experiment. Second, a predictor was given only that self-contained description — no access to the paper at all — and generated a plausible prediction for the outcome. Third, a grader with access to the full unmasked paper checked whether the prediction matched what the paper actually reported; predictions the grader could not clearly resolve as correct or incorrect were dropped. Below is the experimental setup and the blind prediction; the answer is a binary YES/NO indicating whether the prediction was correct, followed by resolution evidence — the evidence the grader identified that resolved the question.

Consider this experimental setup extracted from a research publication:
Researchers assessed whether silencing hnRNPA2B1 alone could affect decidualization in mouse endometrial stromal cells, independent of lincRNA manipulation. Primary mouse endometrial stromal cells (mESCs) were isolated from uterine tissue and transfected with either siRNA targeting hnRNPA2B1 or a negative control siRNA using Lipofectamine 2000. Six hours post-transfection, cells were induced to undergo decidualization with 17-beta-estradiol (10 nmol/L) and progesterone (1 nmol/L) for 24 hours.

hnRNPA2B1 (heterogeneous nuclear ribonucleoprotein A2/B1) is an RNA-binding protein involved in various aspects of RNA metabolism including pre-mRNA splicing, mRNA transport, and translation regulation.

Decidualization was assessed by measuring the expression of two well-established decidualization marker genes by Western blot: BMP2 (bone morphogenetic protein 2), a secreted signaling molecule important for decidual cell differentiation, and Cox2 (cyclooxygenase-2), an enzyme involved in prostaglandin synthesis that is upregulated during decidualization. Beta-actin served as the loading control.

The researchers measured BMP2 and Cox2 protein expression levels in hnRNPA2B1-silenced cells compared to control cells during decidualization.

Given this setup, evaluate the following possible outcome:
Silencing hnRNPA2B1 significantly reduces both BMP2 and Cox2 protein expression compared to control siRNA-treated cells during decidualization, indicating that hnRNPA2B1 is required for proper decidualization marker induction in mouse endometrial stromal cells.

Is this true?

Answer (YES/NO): YES